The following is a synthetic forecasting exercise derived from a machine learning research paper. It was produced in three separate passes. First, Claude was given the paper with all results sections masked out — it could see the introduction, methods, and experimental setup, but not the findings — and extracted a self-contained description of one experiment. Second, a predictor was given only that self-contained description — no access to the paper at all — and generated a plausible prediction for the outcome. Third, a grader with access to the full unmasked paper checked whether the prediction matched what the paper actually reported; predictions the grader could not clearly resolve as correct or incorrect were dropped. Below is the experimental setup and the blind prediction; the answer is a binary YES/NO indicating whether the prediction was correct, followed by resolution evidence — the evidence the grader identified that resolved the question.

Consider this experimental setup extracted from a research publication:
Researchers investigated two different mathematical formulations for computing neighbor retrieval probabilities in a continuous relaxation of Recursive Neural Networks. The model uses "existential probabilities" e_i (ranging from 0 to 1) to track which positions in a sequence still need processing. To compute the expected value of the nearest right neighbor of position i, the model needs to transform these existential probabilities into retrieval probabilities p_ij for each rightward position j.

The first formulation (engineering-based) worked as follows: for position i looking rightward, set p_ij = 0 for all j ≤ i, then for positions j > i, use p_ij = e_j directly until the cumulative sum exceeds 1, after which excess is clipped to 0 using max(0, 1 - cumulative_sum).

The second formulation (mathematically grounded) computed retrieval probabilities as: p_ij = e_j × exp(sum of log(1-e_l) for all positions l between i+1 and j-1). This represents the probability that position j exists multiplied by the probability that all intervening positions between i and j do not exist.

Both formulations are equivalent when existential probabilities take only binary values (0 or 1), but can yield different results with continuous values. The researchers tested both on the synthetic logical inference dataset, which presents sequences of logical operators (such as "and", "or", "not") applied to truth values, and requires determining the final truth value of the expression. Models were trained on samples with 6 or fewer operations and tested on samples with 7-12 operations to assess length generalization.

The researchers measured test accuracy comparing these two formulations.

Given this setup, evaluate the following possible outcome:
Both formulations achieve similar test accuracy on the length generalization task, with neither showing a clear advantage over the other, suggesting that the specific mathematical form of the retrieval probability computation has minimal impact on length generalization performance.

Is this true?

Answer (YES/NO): NO